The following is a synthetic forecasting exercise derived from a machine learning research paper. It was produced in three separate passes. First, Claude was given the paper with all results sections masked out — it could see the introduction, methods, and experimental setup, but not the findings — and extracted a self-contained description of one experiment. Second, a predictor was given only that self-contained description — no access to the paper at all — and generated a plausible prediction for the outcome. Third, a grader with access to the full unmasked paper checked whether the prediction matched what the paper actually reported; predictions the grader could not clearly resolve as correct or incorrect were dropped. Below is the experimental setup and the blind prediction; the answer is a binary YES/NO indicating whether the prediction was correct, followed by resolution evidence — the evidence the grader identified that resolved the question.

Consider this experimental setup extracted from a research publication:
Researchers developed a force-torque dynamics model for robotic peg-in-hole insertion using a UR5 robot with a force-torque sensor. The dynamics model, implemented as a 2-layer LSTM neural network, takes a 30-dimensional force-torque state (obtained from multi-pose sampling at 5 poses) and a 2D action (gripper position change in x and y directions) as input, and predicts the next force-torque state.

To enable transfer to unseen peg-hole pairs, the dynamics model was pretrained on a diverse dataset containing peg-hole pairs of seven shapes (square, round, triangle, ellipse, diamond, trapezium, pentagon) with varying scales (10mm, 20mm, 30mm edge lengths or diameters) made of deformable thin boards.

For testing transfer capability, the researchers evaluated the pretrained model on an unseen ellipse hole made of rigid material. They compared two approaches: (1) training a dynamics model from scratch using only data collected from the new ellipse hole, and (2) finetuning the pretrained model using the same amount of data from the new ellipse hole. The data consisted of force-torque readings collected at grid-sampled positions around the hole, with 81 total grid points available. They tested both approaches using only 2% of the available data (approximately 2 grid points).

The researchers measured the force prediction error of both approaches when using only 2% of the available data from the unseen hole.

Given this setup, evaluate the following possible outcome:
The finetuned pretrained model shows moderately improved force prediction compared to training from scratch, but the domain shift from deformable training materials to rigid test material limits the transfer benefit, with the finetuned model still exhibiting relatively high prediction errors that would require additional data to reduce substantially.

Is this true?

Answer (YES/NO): NO